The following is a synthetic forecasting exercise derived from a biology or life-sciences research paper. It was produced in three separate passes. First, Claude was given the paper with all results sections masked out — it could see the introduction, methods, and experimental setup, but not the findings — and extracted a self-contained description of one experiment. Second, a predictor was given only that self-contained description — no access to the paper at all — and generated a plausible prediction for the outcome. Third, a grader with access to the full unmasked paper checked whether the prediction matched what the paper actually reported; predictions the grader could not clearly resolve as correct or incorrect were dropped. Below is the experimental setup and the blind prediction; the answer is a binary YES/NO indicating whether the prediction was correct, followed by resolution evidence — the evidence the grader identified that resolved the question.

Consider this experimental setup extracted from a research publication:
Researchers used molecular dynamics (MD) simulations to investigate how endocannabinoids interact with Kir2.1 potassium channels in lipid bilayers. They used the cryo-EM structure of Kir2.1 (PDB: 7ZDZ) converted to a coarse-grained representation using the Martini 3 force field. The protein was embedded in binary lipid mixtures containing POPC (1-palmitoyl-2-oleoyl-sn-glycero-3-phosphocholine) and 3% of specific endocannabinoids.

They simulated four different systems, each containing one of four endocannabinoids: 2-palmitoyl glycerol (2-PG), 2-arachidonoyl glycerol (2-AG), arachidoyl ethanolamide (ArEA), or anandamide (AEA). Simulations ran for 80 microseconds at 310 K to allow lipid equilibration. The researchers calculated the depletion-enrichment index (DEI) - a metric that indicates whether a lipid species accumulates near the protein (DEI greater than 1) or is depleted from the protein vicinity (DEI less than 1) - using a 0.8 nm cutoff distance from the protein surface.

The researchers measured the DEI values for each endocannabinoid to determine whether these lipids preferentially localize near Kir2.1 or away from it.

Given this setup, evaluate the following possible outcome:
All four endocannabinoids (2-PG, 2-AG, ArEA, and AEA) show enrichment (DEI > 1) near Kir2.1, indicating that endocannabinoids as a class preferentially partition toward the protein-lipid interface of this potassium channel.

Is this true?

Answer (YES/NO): NO